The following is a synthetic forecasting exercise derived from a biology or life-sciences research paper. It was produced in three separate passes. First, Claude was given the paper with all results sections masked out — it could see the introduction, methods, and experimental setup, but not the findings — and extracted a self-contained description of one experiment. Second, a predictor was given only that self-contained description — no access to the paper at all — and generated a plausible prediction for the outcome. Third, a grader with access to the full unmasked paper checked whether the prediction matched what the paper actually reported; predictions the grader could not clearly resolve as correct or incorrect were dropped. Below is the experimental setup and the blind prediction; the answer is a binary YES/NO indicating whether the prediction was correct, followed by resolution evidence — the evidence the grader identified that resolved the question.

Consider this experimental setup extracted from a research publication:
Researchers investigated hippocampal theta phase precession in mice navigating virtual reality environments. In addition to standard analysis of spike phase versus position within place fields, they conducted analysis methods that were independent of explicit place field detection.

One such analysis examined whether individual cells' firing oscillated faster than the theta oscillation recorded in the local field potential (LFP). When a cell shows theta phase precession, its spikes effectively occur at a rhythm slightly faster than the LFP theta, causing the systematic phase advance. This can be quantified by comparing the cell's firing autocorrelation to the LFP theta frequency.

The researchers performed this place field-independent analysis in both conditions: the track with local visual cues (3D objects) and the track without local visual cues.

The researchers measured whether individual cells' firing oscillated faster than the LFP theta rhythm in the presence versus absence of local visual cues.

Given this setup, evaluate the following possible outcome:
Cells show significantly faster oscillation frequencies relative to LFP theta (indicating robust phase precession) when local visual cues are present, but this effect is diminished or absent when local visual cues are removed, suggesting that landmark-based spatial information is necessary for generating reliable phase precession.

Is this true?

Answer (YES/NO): YES